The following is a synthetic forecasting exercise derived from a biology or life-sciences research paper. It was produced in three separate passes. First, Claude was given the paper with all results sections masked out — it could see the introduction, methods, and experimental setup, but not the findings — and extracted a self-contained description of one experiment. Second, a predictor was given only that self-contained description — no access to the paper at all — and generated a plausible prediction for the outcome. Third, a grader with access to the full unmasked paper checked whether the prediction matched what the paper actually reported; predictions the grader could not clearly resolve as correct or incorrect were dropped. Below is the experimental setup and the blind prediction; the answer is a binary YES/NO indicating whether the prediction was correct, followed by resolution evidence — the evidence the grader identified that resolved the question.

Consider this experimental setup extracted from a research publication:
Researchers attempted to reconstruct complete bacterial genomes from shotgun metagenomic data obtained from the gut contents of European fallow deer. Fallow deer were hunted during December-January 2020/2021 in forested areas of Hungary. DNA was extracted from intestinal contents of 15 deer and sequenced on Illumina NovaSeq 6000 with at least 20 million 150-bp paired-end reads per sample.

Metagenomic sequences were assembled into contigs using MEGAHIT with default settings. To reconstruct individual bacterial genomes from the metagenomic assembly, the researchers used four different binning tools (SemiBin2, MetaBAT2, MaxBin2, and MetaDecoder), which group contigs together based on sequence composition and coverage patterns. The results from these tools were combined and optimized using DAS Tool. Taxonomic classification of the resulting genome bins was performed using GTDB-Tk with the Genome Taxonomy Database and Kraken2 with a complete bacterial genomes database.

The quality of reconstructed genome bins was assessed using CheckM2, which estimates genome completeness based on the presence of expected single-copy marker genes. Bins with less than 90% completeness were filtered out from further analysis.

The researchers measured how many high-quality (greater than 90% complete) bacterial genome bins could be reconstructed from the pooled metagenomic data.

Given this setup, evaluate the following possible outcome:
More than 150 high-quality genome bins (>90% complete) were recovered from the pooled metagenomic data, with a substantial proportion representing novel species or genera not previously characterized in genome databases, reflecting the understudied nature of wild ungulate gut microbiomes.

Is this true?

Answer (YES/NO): NO